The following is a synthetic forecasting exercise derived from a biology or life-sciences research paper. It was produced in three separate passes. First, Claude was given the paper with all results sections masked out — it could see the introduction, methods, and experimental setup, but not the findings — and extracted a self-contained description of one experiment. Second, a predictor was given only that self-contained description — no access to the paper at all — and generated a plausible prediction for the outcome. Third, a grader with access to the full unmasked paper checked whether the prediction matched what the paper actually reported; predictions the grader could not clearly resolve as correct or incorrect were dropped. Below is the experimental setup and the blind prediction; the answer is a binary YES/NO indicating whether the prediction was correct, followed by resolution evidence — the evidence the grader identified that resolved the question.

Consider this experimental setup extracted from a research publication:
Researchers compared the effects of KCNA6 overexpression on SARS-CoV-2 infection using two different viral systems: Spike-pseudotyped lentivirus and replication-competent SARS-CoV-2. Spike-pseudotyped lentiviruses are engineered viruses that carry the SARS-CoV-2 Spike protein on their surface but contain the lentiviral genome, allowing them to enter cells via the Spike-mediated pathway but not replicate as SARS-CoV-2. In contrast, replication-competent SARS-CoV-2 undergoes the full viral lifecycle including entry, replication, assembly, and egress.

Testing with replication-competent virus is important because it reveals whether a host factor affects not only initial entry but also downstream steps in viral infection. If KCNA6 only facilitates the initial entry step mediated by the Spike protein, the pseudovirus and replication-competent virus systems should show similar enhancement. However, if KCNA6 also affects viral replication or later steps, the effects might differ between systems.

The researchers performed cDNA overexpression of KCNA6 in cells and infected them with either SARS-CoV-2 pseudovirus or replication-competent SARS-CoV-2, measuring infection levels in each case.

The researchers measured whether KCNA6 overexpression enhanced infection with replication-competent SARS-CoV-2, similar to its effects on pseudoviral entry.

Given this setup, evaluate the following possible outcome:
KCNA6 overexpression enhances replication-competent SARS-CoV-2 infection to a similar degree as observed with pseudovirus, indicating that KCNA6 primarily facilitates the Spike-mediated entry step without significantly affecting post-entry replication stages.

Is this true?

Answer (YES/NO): NO